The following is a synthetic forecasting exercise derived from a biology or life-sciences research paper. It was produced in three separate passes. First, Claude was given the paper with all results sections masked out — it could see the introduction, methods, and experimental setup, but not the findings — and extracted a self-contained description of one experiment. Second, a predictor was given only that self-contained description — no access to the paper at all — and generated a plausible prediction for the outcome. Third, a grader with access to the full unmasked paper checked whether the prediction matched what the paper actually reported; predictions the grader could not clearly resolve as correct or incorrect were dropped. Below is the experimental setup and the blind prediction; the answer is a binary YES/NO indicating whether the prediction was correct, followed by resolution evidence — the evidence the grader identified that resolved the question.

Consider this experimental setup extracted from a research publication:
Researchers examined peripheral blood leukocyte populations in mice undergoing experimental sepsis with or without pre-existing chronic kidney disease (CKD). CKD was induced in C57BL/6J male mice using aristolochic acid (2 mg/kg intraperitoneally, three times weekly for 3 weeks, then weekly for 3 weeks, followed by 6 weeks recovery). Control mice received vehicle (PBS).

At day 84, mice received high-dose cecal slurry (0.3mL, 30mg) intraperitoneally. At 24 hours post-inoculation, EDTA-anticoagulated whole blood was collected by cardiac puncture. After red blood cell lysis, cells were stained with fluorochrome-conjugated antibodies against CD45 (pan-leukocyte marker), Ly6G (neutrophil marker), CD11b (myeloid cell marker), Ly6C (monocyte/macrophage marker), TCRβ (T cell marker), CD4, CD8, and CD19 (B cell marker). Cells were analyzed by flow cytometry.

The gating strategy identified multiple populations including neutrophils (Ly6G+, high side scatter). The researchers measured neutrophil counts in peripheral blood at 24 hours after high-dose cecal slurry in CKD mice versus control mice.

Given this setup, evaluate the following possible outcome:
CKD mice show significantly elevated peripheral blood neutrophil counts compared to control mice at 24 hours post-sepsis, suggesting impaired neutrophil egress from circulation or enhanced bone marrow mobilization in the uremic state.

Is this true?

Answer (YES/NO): NO